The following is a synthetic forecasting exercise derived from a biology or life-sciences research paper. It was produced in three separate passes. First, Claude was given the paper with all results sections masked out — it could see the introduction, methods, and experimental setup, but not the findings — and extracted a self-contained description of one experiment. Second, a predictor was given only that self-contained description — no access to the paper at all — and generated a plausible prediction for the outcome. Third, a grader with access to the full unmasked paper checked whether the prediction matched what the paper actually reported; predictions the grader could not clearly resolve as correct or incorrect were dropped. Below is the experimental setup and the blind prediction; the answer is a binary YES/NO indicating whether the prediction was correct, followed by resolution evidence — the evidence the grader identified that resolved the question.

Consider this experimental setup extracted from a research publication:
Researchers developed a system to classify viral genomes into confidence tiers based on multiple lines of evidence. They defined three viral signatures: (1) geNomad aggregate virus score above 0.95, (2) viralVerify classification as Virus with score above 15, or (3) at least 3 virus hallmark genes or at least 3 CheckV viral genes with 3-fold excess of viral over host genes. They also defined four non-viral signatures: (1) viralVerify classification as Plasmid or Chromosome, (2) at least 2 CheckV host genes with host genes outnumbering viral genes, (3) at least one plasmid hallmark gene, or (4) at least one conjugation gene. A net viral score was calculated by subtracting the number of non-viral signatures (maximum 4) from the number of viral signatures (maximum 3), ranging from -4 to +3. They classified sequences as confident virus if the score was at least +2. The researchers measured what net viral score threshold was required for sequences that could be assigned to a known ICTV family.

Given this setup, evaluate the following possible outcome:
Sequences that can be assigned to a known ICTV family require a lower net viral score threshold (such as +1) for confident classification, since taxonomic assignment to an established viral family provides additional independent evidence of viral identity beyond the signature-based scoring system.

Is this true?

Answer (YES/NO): YES